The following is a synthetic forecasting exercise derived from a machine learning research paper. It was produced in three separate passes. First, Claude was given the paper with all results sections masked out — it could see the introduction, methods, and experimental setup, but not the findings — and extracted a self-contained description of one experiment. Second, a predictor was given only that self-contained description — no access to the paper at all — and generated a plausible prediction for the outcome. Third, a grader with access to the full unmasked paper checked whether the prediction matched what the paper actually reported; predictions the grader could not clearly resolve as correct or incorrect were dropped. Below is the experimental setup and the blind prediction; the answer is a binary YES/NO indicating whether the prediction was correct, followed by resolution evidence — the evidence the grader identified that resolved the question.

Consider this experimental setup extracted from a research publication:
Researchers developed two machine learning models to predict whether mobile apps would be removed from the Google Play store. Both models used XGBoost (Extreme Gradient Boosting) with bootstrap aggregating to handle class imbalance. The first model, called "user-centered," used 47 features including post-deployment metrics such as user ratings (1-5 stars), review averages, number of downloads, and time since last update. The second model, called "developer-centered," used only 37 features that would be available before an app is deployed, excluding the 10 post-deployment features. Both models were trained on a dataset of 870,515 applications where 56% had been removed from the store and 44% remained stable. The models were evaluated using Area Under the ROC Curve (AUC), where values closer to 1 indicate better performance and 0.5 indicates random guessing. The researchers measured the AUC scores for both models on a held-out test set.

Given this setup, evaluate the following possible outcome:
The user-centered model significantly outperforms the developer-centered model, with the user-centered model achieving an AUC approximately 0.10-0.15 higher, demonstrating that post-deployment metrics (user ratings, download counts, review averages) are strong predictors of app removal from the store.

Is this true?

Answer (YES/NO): NO